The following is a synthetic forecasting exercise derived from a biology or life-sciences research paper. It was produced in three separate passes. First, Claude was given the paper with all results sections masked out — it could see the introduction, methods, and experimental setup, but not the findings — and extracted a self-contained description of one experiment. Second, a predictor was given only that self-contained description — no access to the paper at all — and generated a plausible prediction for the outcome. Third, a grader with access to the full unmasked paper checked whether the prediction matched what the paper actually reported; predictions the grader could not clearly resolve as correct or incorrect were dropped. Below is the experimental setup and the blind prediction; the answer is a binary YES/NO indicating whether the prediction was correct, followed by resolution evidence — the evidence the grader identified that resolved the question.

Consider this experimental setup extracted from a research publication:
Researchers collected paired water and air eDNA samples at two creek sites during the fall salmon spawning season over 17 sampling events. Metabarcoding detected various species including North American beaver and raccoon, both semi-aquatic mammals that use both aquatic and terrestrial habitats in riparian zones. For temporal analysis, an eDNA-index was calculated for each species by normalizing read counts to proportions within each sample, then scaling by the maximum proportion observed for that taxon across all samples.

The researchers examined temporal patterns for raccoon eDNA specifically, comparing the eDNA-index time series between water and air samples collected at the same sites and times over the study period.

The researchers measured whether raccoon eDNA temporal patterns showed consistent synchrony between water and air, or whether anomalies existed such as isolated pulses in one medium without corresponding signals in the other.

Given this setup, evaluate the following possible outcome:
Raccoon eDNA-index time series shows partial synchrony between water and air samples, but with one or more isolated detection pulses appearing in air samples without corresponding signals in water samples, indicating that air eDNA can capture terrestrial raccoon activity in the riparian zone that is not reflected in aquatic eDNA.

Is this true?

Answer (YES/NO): YES